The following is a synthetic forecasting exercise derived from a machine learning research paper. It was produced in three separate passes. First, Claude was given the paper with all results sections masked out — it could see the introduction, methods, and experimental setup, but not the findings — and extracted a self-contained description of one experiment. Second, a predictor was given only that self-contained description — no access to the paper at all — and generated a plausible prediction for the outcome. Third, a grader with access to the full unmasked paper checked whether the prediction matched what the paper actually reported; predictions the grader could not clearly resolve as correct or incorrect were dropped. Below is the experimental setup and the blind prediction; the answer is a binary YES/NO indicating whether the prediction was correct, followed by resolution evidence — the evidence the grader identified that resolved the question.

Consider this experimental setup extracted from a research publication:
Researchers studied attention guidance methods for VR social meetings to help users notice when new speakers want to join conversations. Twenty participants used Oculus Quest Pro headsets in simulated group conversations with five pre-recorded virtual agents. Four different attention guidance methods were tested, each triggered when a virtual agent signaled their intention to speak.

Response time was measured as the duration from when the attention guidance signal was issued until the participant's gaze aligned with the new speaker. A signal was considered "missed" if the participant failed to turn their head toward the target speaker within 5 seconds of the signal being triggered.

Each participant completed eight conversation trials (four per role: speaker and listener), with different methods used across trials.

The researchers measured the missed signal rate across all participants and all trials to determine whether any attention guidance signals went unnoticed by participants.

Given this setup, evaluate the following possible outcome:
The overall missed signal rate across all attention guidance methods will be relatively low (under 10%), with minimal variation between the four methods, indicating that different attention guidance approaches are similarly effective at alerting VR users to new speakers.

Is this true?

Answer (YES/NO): YES